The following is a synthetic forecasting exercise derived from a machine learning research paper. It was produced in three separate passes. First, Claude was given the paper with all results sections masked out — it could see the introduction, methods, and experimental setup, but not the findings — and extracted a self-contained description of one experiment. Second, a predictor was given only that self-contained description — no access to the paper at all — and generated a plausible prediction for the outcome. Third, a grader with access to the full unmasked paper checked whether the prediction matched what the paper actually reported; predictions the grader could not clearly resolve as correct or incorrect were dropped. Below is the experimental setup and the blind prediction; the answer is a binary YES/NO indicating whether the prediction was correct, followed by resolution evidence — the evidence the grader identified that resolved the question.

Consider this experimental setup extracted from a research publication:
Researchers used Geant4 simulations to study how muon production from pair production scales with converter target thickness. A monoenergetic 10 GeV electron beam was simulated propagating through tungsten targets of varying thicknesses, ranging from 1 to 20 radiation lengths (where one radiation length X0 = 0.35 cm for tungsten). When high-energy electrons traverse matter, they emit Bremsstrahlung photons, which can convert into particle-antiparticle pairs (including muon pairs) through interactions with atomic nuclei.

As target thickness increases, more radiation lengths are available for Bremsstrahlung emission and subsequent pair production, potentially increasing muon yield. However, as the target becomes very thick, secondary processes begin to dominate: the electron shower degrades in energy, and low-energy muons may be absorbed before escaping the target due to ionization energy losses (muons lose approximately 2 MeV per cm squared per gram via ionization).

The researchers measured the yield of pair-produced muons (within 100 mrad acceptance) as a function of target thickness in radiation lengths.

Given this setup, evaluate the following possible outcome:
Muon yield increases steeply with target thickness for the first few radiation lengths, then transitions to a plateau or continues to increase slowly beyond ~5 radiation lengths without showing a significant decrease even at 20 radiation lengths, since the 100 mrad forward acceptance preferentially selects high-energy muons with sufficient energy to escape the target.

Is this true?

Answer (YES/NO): NO